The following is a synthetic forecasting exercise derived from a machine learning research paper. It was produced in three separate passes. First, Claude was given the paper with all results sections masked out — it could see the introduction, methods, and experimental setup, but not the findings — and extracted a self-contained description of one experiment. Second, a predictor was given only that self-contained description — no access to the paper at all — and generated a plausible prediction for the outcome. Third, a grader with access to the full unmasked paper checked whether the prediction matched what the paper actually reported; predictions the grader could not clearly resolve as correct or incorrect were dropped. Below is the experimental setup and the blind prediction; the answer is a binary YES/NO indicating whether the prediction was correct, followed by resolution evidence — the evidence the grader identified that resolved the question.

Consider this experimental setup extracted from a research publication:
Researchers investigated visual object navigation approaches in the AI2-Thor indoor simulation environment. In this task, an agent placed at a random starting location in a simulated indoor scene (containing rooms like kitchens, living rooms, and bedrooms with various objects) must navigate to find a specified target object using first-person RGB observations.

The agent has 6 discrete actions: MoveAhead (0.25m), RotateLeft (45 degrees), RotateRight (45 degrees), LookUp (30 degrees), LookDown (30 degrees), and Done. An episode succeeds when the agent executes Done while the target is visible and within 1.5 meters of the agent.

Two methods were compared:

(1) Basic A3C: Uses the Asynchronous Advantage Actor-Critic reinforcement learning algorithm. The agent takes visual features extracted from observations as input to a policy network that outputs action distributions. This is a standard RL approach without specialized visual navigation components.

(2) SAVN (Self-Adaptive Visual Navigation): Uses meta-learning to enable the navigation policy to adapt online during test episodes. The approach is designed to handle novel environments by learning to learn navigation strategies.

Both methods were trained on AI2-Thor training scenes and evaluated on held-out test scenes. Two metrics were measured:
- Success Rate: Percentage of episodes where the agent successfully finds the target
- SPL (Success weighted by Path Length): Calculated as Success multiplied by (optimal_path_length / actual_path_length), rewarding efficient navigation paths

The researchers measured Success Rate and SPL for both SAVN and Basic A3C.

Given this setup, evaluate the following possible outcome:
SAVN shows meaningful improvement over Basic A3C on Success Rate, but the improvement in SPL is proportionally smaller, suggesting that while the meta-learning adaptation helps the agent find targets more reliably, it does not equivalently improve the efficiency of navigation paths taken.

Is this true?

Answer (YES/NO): NO